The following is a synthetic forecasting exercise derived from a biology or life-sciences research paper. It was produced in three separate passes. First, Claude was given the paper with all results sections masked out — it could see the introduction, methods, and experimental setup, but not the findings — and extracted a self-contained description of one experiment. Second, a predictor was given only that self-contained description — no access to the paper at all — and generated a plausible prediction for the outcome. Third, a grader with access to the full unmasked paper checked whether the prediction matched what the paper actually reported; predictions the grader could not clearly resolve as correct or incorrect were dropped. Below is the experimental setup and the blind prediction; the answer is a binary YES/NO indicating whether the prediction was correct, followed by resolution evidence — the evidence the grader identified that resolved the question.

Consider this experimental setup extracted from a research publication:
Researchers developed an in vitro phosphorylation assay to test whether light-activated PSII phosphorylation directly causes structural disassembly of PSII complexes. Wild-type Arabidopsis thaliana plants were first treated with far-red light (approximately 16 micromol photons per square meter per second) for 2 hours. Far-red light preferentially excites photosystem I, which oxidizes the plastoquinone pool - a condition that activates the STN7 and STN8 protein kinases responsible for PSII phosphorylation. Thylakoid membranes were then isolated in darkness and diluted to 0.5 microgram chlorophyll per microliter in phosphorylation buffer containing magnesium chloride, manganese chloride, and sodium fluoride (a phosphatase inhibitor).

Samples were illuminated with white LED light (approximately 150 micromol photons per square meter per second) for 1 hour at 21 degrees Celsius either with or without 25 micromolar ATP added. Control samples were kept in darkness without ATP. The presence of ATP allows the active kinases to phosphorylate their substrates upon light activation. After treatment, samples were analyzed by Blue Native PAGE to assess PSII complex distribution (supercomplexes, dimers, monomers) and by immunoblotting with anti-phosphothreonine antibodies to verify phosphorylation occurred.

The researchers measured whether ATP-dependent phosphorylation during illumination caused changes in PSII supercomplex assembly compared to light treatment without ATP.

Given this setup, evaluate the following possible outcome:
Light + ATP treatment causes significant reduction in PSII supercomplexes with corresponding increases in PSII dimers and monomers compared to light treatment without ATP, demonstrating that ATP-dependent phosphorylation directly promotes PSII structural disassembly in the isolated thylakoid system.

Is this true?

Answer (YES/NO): YES